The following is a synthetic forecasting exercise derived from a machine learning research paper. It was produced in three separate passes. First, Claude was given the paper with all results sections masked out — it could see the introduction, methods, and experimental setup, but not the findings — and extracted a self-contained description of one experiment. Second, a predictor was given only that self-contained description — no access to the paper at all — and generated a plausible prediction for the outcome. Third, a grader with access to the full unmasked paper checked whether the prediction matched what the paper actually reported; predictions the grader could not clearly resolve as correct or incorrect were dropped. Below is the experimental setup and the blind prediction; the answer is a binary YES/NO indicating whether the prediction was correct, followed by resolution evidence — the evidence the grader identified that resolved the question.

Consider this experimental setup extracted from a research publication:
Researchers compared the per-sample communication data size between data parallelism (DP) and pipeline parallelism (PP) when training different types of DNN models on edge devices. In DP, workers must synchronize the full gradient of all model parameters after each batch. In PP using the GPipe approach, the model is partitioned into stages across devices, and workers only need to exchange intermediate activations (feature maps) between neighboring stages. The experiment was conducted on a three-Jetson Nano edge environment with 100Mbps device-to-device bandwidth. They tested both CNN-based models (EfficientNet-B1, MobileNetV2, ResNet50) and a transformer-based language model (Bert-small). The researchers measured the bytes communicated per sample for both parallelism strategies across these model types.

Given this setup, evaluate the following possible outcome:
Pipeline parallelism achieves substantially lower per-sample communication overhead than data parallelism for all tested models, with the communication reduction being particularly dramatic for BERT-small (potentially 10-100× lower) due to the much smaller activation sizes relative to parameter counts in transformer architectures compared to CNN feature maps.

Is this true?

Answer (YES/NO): NO